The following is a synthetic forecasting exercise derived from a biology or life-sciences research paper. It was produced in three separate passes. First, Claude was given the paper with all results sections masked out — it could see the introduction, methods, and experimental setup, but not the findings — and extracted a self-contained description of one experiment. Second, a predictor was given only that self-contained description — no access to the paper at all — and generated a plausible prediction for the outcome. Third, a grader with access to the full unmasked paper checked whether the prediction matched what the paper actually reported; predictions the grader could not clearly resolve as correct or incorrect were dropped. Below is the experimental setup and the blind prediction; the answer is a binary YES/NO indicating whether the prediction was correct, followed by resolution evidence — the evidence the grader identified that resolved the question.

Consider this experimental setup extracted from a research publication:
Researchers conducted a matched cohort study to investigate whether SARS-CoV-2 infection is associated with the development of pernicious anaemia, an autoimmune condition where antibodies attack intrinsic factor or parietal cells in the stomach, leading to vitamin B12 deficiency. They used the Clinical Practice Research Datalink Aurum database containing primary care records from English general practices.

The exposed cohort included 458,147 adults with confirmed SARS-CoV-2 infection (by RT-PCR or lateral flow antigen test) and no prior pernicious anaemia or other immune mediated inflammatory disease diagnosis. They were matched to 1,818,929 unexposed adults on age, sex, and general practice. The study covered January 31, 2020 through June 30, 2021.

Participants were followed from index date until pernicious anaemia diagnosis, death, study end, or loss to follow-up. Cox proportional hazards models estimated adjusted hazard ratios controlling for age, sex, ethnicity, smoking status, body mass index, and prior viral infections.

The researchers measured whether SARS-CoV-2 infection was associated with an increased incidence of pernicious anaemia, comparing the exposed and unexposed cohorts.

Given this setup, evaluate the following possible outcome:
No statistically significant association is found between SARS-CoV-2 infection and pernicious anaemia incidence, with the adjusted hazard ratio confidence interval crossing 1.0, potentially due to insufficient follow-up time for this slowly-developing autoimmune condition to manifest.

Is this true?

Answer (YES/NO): YES